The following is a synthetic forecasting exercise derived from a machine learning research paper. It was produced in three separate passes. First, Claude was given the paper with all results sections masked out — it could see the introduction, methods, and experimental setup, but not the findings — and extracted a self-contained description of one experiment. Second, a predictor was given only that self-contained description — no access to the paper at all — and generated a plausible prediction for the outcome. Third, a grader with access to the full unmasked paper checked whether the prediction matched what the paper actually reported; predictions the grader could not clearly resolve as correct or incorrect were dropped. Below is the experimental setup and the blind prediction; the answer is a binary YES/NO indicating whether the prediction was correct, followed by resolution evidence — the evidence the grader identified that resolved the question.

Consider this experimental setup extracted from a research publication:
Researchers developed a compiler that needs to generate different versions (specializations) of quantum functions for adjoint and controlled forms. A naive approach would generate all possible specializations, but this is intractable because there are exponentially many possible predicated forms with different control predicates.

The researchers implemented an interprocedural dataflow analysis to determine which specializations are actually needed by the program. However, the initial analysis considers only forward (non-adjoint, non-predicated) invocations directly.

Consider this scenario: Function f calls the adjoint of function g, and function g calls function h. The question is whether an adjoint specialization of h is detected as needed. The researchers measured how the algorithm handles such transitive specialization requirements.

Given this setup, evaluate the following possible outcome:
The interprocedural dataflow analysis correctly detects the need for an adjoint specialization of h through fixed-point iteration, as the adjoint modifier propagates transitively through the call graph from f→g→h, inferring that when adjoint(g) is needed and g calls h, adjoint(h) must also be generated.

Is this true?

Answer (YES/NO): NO